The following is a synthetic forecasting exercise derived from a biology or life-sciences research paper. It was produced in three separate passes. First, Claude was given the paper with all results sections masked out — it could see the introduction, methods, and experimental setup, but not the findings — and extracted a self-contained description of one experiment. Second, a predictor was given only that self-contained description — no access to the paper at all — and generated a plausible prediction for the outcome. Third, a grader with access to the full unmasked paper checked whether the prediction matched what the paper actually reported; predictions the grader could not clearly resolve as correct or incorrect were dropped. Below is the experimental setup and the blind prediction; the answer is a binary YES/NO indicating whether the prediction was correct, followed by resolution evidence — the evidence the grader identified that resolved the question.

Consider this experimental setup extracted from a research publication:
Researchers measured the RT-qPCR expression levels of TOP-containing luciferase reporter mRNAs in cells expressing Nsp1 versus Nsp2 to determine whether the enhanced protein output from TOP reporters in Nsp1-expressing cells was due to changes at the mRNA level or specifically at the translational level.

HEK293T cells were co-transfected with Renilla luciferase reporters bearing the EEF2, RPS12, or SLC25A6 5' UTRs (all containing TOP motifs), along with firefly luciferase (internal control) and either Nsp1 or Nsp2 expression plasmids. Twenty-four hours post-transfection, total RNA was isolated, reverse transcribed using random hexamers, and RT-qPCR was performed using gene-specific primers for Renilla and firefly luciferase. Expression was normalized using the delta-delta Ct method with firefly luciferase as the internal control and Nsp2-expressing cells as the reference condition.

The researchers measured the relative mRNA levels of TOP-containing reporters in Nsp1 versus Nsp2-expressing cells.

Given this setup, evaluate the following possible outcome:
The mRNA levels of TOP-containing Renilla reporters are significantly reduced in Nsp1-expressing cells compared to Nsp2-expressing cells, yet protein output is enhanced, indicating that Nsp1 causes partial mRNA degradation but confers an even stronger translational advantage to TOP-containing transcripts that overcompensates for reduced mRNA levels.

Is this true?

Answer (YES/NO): NO